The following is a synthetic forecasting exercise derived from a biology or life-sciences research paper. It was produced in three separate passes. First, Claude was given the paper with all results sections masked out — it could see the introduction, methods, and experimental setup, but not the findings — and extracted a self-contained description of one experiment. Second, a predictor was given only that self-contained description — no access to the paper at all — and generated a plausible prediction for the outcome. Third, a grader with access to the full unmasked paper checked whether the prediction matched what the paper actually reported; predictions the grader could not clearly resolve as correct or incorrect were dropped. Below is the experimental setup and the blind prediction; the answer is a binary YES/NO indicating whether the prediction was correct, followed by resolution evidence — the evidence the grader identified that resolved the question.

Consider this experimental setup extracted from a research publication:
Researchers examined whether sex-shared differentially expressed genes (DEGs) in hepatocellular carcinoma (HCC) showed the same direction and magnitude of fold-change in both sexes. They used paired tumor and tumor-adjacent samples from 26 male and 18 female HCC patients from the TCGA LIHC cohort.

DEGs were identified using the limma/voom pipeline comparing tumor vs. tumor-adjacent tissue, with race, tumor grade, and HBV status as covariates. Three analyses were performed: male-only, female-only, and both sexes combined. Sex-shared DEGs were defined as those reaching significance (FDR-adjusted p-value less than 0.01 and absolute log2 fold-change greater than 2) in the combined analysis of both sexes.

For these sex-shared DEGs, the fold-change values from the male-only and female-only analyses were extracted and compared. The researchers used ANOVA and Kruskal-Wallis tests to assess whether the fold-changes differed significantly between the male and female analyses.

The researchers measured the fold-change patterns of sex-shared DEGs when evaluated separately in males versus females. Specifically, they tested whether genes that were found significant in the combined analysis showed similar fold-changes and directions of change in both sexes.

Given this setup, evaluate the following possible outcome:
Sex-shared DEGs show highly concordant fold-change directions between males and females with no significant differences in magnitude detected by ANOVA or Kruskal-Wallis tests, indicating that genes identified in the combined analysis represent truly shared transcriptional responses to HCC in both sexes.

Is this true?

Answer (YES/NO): YES